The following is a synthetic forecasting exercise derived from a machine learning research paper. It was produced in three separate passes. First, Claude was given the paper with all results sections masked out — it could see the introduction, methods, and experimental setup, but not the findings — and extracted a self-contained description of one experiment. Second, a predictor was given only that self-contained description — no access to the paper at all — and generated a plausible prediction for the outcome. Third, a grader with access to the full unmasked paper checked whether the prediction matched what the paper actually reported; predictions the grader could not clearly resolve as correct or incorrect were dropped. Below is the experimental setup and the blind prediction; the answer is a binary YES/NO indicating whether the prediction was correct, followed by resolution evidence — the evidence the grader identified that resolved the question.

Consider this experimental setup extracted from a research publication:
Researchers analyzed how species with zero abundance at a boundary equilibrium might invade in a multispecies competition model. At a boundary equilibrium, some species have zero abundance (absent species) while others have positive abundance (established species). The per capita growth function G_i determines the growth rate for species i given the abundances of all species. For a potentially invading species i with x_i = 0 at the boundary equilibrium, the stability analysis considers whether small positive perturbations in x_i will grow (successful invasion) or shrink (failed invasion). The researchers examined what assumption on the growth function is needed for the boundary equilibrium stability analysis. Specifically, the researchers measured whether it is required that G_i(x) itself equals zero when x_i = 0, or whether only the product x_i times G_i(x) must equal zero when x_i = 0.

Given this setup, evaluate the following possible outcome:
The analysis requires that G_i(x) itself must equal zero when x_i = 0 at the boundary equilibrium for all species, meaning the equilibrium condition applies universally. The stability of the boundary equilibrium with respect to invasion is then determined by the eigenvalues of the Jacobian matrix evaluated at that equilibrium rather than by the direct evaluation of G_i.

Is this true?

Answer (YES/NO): NO